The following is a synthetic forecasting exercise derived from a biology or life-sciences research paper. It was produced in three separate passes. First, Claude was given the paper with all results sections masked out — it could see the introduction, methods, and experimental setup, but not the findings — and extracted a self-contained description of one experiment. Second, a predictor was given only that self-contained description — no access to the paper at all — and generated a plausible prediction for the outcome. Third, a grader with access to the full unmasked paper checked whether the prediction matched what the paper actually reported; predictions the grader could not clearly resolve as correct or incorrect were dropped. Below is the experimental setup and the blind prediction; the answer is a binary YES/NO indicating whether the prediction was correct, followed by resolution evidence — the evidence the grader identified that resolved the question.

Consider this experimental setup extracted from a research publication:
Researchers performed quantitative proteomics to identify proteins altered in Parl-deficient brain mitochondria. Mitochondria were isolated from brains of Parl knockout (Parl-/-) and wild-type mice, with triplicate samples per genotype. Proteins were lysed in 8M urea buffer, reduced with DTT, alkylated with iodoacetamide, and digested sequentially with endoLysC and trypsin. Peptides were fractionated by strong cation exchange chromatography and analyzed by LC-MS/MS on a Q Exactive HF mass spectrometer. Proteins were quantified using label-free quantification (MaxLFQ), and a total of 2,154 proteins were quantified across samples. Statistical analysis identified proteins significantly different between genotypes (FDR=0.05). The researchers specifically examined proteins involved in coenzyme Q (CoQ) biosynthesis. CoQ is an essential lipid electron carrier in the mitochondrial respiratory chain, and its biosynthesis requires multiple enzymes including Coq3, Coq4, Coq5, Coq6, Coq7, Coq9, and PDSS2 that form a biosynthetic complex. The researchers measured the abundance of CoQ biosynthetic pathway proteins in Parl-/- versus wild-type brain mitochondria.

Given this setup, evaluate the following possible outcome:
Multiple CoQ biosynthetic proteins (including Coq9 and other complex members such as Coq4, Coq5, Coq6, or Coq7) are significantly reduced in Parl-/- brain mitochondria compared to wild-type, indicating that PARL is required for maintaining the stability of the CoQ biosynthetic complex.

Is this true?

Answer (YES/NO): YES